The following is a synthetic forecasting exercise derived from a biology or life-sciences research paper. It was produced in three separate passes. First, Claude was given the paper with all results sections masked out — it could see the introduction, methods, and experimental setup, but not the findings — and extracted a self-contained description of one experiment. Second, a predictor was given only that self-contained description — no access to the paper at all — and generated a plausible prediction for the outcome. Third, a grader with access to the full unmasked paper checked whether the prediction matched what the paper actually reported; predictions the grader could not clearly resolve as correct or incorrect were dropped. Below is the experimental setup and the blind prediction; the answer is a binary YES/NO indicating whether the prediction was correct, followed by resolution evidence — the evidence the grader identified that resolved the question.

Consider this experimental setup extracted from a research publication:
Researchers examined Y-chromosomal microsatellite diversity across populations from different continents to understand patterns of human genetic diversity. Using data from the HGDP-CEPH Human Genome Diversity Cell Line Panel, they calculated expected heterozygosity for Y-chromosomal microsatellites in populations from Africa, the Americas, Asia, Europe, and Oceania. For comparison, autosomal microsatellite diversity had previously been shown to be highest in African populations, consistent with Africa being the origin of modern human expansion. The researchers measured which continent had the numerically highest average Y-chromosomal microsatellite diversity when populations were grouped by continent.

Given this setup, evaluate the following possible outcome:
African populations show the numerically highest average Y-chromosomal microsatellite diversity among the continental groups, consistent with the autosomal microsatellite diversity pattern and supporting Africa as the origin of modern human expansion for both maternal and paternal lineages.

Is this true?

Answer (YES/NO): NO